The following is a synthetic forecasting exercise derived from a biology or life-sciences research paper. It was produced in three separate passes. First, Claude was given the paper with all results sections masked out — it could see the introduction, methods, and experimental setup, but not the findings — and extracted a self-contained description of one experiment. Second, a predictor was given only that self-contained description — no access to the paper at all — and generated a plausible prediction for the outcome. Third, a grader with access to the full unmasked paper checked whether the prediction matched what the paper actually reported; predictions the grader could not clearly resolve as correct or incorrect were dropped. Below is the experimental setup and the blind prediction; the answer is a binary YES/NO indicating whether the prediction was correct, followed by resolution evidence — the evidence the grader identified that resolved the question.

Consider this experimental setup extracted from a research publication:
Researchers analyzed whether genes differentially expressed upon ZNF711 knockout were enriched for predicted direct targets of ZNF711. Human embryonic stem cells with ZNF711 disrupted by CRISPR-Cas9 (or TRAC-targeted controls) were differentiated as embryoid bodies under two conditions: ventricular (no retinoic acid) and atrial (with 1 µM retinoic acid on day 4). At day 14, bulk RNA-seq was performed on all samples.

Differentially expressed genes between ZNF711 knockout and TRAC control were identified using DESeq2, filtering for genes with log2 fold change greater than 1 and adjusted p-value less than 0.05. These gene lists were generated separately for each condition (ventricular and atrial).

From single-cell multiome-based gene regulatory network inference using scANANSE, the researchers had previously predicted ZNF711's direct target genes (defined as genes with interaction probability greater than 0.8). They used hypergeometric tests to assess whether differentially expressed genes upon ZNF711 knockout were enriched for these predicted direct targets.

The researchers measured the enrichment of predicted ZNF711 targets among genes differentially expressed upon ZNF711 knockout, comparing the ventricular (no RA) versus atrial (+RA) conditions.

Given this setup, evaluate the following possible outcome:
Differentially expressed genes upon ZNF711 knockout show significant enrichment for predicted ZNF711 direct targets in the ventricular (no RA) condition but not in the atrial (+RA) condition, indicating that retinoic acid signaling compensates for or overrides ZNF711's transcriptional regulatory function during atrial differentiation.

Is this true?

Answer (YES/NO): YES